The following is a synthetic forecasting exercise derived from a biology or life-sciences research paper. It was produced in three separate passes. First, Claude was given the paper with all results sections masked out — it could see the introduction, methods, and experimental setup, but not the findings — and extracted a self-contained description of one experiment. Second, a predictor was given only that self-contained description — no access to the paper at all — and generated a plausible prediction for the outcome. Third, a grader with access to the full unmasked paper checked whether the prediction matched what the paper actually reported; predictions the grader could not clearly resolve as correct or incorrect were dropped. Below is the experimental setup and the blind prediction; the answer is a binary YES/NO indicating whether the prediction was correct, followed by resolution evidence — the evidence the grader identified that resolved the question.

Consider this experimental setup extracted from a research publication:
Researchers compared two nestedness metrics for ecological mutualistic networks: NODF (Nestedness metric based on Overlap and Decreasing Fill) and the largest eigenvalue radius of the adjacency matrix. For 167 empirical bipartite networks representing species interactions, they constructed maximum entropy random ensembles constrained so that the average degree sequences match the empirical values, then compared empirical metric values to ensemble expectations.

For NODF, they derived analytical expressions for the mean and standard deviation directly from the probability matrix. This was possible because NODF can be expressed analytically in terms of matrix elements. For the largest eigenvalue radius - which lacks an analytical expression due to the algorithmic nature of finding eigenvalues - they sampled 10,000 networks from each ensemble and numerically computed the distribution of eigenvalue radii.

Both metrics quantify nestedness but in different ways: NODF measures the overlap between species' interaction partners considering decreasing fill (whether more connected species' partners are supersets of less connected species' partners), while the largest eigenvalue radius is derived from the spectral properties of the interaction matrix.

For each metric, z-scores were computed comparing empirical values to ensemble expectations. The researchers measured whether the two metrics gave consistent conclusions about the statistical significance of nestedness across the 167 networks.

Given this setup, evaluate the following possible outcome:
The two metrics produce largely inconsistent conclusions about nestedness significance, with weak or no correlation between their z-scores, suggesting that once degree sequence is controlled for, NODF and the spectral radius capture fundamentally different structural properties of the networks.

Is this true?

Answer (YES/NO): NO